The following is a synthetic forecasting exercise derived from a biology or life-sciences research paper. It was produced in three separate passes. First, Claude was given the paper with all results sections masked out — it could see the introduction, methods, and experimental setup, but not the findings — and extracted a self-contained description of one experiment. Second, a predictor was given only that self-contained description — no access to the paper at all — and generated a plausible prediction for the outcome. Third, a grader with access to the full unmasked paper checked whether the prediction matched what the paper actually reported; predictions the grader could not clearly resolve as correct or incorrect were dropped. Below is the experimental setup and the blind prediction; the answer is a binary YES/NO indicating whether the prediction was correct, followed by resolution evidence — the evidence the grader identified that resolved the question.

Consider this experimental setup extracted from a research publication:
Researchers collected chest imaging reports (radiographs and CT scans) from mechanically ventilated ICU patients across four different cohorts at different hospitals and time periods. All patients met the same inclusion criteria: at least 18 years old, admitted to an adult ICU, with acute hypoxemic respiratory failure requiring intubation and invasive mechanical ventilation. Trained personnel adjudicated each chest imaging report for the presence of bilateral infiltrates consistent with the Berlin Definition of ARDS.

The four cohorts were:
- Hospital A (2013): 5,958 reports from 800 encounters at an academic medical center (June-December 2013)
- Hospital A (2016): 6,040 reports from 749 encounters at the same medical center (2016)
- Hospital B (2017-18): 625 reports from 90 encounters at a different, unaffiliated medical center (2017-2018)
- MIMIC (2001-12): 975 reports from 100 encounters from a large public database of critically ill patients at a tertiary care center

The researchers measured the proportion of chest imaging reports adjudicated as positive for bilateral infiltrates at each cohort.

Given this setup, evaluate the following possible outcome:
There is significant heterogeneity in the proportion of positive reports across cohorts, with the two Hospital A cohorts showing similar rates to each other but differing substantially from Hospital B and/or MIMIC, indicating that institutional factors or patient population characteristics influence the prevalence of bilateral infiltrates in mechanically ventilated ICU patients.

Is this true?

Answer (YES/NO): NO